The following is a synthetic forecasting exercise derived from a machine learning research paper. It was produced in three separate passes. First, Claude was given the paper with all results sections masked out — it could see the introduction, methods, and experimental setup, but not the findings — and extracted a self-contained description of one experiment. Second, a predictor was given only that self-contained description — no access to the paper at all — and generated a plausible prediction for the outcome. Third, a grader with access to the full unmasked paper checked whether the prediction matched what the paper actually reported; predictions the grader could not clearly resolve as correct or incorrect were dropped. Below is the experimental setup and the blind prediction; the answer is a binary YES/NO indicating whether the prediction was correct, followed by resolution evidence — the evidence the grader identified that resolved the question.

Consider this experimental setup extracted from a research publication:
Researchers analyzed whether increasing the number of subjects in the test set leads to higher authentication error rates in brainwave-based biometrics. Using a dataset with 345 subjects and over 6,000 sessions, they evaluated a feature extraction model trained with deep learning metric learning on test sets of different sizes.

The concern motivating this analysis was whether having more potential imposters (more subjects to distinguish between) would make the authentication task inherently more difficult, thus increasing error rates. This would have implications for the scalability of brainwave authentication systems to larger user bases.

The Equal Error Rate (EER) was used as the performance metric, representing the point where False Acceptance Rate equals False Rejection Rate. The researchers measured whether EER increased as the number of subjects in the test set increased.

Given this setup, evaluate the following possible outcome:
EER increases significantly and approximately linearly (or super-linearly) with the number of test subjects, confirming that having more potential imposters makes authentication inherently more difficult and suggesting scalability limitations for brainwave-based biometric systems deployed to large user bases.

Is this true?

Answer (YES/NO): NO